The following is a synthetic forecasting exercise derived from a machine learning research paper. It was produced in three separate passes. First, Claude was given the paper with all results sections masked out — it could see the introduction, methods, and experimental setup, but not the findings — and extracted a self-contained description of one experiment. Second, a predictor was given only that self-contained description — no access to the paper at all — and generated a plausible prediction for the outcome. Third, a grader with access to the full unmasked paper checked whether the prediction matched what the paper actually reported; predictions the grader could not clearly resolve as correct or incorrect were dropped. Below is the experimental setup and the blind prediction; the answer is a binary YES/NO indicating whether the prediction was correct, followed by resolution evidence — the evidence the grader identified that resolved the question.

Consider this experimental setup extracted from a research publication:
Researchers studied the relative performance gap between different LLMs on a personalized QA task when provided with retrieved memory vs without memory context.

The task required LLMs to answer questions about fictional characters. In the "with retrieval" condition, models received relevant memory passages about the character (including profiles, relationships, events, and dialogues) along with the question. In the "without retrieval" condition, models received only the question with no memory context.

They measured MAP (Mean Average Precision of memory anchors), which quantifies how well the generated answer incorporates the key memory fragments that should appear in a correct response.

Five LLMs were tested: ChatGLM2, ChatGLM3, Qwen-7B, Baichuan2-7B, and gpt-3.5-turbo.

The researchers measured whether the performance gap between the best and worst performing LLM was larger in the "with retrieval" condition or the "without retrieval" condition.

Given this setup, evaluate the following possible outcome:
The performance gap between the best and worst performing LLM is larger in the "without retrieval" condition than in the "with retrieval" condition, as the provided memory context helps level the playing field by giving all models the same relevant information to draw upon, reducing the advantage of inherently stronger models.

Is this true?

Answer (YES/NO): NO